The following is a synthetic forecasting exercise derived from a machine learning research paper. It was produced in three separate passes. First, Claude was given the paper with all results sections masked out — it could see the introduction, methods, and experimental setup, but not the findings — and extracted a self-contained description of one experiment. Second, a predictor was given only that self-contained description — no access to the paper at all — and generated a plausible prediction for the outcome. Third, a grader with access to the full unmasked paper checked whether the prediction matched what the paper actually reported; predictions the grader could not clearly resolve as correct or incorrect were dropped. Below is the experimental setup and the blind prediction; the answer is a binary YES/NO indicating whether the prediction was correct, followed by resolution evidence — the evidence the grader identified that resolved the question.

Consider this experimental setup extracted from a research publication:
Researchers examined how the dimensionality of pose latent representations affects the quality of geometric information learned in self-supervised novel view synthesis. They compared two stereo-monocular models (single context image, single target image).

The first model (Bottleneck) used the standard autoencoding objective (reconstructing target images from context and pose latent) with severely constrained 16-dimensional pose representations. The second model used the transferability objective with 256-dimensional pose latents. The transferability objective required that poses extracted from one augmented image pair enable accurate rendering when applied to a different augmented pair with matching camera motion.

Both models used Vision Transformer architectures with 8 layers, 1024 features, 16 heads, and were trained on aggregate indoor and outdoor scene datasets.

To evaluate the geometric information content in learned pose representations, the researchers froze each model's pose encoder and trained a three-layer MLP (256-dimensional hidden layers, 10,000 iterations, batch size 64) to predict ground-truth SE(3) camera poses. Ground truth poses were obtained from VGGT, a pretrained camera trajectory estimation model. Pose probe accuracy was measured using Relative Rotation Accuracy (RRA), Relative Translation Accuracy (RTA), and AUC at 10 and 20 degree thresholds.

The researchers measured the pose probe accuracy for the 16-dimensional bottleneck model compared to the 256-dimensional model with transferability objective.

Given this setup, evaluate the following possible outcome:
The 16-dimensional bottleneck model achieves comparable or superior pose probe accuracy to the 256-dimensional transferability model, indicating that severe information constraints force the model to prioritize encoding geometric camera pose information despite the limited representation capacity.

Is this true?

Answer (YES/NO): NO